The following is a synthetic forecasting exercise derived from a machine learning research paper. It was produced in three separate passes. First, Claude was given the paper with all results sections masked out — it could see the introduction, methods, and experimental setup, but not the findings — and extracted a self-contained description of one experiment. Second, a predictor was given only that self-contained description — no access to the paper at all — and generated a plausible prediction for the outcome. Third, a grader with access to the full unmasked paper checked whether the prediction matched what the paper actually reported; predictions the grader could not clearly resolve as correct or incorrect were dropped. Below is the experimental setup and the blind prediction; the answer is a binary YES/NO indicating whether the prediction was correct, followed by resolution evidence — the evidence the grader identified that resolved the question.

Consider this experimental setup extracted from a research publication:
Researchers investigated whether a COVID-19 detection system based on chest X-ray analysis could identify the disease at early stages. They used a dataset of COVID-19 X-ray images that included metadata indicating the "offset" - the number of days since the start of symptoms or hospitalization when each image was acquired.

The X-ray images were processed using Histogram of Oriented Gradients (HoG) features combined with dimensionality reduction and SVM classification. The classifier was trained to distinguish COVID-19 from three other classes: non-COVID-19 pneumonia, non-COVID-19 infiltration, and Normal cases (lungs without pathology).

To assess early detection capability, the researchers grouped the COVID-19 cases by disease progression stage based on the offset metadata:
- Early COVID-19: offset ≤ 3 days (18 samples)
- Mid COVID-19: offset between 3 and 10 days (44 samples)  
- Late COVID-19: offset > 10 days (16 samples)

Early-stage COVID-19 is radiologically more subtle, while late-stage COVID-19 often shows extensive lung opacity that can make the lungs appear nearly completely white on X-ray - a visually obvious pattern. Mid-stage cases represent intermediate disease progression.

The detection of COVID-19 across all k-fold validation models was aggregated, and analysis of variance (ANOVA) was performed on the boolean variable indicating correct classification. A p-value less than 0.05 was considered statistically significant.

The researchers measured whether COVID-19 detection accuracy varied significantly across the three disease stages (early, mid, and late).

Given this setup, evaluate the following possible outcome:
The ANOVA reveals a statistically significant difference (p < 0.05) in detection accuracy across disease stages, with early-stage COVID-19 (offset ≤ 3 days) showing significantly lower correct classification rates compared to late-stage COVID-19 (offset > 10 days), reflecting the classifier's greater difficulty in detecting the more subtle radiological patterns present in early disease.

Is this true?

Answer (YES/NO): NO